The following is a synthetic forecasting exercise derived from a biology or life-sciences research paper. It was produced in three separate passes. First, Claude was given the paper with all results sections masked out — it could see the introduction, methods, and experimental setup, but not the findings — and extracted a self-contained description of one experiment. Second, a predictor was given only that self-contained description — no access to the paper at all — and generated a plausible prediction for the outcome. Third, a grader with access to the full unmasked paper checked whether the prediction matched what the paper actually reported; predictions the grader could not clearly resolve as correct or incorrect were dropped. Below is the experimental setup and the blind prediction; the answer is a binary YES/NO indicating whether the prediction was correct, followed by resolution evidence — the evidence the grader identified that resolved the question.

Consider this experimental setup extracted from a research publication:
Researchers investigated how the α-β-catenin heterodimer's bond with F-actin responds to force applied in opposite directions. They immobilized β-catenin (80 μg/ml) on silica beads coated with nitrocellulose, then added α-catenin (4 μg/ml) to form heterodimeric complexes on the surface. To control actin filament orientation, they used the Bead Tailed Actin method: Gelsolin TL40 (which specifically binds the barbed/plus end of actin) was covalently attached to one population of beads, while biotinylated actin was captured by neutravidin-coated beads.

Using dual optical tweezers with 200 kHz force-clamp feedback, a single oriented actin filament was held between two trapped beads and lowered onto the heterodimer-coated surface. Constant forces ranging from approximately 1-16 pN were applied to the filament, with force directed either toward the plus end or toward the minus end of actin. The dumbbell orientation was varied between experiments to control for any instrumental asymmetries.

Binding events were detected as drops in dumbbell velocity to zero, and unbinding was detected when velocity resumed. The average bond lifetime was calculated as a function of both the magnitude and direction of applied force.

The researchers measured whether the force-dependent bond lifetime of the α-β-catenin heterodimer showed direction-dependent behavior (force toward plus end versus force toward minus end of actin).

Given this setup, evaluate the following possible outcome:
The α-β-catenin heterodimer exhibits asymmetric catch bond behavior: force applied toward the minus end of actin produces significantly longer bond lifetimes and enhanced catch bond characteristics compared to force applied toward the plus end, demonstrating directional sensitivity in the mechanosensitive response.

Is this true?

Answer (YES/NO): NO